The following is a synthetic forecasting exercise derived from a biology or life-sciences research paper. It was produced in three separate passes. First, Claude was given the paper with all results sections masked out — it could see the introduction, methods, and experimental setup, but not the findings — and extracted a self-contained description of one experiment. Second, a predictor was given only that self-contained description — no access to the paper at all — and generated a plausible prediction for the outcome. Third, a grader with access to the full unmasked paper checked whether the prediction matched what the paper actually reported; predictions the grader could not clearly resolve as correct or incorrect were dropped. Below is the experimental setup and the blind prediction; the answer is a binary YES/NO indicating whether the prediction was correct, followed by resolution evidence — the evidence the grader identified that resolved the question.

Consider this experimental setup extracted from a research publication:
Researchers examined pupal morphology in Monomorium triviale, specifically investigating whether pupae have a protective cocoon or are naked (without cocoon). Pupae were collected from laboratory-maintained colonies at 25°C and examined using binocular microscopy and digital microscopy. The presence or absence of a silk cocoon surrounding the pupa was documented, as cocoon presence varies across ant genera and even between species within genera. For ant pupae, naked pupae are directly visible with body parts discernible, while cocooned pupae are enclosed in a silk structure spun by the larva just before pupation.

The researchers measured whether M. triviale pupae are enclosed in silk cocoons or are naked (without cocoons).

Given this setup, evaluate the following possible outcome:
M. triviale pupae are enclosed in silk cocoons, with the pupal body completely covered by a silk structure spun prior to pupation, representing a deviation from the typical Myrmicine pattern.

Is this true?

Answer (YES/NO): NO